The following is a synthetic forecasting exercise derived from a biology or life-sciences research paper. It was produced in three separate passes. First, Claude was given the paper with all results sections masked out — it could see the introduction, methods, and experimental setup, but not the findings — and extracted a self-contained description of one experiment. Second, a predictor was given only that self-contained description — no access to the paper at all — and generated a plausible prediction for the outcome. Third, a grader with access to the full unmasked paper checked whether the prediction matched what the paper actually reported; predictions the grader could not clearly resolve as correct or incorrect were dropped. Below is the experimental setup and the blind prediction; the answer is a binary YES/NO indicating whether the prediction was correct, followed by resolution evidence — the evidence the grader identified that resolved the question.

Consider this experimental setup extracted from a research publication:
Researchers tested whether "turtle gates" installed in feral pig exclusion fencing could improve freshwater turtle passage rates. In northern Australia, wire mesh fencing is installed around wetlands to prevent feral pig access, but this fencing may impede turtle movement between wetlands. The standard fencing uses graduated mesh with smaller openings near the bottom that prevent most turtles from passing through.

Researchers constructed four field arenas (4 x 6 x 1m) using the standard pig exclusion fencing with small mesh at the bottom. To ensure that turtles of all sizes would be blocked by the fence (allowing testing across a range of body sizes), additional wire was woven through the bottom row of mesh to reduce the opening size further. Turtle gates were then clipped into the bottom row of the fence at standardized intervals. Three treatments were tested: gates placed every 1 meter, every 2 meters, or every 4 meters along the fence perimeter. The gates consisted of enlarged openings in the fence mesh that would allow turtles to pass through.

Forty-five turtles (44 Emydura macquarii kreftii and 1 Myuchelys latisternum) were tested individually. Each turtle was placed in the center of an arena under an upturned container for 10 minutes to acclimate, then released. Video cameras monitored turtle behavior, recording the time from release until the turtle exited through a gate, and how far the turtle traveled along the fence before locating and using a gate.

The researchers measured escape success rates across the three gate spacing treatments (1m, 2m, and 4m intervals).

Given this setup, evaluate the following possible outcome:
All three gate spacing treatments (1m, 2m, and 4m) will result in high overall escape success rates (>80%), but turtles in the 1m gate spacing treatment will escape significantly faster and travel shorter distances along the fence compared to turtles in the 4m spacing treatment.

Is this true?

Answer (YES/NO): YES